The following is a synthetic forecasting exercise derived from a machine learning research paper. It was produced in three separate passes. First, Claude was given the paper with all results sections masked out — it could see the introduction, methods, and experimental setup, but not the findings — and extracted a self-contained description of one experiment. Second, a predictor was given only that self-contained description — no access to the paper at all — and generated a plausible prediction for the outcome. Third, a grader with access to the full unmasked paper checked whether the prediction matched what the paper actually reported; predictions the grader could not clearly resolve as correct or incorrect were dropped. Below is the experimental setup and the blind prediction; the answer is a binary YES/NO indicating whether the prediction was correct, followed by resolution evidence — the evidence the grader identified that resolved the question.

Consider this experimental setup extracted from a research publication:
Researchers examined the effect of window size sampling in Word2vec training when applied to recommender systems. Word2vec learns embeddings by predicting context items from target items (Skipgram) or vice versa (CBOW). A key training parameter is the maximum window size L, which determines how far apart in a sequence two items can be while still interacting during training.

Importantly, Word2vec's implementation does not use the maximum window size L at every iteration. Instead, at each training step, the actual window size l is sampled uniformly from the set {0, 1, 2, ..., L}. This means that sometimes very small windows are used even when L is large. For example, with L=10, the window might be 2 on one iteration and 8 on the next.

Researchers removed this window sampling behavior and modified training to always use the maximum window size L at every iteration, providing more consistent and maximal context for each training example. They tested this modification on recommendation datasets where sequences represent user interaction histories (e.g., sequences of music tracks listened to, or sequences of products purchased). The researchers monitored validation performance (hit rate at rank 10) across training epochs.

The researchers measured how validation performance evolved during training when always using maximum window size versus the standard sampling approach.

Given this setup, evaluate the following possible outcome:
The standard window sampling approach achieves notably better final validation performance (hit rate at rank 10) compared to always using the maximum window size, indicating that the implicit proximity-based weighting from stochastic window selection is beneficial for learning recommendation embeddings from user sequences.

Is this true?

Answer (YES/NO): YES